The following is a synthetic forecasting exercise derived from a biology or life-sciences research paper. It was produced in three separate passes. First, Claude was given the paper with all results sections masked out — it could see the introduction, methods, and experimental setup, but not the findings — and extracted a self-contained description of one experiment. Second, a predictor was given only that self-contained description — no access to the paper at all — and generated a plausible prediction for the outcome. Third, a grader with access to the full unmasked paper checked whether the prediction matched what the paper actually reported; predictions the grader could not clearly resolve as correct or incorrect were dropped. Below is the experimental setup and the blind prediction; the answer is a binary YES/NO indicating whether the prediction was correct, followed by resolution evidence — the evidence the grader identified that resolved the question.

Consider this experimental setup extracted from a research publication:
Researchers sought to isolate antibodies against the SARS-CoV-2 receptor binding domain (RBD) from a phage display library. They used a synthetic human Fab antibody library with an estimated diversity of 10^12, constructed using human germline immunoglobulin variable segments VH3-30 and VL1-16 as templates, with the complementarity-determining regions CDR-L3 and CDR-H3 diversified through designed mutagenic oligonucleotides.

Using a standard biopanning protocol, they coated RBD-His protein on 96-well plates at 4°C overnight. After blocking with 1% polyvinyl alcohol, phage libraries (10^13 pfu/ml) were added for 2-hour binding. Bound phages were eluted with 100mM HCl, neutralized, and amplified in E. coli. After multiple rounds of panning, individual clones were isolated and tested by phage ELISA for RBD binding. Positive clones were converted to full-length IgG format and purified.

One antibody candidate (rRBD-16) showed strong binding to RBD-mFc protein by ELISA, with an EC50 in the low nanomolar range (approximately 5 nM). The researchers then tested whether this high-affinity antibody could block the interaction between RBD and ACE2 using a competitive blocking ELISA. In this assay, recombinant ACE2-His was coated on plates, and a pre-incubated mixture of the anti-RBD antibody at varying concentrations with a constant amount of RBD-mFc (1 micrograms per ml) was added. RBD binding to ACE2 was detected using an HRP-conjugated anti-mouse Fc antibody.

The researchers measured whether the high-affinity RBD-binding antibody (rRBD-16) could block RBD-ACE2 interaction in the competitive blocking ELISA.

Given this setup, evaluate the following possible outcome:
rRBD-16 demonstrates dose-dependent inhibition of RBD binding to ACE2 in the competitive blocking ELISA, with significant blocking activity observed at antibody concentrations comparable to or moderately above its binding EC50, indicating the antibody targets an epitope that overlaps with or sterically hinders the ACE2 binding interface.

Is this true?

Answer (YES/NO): NO